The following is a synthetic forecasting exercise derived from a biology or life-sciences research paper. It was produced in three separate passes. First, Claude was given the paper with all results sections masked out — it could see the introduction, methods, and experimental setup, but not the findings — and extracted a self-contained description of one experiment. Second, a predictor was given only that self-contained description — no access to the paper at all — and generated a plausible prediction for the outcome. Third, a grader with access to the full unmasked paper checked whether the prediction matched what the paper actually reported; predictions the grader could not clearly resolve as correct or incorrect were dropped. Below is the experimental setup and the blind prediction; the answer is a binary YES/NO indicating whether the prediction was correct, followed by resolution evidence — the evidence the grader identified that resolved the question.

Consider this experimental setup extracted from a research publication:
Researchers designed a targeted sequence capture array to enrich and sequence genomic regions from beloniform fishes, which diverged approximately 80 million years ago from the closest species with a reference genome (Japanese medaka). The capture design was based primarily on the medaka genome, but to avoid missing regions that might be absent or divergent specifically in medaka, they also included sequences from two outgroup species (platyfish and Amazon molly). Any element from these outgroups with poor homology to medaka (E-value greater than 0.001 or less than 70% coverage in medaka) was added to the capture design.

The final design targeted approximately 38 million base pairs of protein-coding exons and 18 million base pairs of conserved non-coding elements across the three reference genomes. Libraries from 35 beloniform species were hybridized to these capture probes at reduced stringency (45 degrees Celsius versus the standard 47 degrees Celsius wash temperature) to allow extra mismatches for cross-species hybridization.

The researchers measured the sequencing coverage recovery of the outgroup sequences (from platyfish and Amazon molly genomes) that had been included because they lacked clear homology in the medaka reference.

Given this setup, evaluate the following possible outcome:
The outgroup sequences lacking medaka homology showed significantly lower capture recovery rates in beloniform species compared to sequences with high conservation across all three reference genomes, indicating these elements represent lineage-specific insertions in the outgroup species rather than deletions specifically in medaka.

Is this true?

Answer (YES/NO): NO